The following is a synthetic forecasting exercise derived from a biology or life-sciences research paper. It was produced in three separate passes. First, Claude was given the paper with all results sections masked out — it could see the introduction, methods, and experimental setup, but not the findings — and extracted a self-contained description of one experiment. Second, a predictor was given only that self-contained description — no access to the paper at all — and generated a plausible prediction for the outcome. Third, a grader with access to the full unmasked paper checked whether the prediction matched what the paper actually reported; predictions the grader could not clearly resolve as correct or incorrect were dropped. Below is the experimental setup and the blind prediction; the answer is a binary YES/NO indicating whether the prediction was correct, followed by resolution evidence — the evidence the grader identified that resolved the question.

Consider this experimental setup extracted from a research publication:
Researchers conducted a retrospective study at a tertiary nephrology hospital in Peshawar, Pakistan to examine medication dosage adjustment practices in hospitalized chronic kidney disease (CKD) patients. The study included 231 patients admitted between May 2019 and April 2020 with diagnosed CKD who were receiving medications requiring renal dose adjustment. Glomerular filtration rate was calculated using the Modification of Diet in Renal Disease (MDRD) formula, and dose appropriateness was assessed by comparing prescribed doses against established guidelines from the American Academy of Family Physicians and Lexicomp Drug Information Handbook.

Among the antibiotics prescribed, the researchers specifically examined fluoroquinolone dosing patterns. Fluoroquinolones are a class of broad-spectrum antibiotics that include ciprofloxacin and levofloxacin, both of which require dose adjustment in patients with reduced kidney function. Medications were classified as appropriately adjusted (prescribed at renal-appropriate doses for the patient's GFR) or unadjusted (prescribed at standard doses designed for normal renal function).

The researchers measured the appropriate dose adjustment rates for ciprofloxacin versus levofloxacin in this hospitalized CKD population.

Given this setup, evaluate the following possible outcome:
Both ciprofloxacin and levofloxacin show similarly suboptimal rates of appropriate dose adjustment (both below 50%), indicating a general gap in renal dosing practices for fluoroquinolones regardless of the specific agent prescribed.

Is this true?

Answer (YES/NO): NO